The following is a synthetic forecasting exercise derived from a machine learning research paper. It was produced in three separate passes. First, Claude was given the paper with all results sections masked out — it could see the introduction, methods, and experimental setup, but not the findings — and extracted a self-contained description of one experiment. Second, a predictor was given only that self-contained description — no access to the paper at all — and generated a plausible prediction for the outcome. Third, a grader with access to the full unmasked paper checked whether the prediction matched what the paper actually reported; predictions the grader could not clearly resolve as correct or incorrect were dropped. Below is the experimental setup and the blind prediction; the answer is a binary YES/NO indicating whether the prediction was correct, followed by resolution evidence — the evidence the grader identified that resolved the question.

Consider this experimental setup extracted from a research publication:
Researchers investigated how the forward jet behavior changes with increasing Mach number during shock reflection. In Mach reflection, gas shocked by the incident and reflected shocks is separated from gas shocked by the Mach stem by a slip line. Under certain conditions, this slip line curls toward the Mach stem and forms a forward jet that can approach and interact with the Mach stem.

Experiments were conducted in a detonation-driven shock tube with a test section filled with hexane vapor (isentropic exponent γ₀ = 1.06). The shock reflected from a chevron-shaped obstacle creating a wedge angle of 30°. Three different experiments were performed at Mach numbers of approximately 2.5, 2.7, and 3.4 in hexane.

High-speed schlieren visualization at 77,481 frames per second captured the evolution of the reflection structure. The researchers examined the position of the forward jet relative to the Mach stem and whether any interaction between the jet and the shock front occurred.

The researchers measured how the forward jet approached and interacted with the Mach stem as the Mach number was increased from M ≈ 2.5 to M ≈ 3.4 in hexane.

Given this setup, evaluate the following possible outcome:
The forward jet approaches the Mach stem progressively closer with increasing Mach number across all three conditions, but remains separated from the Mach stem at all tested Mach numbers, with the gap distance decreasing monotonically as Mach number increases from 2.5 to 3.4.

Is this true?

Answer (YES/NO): NO